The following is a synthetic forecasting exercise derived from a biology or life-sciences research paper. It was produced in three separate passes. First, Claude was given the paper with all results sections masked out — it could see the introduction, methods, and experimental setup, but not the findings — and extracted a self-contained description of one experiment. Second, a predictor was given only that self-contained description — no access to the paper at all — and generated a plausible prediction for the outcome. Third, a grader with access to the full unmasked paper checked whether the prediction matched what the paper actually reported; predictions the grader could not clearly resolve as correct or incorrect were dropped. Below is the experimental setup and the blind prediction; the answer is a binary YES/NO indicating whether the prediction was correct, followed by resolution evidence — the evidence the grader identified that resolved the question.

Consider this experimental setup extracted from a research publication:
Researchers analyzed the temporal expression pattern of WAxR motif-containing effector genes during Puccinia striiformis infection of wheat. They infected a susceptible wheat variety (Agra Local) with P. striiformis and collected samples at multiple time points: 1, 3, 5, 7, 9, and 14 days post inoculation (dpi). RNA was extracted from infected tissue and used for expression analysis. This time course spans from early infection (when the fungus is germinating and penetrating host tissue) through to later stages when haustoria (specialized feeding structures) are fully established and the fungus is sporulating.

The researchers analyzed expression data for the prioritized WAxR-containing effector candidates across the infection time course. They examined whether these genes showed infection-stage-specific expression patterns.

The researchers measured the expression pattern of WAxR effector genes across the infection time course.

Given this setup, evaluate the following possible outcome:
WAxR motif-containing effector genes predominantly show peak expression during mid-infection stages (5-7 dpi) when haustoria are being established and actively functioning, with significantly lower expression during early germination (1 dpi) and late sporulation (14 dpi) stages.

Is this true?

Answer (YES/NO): NO